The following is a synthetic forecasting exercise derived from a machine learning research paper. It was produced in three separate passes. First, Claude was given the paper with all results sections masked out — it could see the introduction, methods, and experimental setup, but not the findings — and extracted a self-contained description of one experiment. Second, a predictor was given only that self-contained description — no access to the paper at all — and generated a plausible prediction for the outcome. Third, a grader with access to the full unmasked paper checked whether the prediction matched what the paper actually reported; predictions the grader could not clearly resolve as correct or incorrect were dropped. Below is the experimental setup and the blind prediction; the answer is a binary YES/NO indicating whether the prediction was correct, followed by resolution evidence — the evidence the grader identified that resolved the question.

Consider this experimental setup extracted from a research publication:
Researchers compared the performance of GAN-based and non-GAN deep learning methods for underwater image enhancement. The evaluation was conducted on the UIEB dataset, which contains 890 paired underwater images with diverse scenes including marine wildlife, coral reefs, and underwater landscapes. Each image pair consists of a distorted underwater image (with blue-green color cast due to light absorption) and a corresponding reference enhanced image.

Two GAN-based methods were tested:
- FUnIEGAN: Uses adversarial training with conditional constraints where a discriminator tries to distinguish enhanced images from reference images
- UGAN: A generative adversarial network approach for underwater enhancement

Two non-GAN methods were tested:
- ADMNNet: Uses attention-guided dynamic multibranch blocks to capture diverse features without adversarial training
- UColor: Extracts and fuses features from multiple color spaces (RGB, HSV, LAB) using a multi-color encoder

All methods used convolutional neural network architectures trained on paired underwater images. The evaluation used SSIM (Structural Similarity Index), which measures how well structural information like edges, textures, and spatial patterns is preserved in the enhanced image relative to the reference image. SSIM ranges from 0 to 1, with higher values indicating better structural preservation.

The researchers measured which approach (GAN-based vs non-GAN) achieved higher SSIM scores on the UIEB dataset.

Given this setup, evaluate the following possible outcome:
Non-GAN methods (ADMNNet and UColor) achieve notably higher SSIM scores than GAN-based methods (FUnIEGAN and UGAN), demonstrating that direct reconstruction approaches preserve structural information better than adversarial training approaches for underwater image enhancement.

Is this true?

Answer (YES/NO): YES